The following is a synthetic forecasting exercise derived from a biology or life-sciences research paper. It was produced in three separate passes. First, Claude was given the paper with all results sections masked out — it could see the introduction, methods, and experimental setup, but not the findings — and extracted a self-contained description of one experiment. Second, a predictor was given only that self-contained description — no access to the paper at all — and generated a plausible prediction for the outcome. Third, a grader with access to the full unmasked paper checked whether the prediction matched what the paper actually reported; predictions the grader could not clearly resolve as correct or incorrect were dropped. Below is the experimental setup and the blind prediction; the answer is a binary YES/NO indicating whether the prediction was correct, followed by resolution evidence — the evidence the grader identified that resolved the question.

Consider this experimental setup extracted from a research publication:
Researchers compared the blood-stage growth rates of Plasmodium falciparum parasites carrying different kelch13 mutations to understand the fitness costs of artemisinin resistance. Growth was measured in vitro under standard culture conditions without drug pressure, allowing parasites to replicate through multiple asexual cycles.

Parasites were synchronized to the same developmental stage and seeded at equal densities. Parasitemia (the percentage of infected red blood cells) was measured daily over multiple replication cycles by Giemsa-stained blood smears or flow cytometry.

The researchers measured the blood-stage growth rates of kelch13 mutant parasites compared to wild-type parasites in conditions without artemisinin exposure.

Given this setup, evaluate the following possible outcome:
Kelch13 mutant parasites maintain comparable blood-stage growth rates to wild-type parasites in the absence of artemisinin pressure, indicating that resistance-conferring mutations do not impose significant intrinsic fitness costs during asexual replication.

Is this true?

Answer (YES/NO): NO